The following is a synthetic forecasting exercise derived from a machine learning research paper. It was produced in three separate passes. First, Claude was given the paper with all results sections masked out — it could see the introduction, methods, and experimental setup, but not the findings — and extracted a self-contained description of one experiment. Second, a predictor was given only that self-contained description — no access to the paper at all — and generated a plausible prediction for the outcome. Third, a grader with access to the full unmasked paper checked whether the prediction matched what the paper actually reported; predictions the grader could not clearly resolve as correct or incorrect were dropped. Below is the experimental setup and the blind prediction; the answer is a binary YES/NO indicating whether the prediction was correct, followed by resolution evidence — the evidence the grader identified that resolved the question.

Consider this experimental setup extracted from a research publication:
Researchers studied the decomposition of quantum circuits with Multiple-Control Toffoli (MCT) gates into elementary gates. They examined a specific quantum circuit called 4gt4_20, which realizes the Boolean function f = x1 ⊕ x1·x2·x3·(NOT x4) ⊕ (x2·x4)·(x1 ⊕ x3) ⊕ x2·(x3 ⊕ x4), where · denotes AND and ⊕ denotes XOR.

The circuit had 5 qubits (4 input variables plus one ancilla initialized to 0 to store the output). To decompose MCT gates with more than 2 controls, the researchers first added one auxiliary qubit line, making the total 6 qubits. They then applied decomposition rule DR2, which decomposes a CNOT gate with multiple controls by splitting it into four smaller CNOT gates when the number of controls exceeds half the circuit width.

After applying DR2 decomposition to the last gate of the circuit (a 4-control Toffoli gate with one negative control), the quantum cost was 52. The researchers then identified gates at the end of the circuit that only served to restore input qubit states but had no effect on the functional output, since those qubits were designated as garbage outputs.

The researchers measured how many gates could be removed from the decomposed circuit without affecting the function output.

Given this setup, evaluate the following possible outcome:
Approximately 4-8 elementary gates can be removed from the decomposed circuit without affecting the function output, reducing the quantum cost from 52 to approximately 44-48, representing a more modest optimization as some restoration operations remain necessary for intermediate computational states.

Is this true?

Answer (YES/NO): YES